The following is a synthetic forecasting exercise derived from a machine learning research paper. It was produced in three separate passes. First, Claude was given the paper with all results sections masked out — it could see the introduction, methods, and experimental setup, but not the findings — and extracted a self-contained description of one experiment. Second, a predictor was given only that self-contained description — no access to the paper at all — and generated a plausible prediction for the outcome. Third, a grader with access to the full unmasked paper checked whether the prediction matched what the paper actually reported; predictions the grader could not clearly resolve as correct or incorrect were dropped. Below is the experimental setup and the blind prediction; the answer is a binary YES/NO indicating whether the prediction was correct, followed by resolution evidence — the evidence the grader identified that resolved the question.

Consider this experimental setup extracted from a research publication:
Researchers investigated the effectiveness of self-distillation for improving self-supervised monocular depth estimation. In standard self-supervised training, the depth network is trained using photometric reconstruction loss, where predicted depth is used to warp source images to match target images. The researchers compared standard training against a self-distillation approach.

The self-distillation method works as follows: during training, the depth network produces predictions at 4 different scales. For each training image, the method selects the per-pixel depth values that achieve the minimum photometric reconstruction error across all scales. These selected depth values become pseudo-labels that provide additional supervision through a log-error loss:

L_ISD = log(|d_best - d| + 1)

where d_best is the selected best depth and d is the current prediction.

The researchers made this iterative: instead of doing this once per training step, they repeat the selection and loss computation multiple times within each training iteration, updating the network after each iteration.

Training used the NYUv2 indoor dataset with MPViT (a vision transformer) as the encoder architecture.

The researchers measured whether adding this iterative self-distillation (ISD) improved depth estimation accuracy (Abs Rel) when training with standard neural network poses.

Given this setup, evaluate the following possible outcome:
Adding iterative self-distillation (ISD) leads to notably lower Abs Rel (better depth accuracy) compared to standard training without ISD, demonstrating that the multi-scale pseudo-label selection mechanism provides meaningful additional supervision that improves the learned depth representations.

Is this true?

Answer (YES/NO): YES